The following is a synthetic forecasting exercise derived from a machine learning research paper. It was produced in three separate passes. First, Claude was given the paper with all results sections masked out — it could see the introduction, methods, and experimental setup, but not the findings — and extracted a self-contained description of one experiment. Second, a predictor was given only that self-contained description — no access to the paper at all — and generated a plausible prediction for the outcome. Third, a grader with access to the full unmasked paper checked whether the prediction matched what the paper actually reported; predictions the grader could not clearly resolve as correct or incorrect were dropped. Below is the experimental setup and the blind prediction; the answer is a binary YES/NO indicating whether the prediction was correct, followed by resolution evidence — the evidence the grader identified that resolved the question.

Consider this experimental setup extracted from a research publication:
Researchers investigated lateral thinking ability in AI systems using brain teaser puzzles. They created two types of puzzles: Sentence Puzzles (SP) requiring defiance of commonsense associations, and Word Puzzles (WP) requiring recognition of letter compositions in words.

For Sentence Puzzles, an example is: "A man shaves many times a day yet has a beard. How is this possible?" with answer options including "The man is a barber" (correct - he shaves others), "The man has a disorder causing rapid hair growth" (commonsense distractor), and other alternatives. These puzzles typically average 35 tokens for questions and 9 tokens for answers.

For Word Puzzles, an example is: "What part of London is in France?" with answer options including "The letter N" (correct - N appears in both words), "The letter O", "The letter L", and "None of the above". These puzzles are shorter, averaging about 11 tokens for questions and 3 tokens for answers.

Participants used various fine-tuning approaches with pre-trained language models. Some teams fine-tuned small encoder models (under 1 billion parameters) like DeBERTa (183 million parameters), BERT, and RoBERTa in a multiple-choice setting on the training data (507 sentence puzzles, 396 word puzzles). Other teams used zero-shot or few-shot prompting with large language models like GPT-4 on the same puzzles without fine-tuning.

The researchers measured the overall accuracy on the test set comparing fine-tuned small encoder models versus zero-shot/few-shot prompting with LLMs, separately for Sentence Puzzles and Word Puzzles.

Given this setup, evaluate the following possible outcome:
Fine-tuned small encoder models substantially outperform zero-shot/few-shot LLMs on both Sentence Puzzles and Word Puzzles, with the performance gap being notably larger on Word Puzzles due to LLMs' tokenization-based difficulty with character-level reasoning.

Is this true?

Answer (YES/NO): NO